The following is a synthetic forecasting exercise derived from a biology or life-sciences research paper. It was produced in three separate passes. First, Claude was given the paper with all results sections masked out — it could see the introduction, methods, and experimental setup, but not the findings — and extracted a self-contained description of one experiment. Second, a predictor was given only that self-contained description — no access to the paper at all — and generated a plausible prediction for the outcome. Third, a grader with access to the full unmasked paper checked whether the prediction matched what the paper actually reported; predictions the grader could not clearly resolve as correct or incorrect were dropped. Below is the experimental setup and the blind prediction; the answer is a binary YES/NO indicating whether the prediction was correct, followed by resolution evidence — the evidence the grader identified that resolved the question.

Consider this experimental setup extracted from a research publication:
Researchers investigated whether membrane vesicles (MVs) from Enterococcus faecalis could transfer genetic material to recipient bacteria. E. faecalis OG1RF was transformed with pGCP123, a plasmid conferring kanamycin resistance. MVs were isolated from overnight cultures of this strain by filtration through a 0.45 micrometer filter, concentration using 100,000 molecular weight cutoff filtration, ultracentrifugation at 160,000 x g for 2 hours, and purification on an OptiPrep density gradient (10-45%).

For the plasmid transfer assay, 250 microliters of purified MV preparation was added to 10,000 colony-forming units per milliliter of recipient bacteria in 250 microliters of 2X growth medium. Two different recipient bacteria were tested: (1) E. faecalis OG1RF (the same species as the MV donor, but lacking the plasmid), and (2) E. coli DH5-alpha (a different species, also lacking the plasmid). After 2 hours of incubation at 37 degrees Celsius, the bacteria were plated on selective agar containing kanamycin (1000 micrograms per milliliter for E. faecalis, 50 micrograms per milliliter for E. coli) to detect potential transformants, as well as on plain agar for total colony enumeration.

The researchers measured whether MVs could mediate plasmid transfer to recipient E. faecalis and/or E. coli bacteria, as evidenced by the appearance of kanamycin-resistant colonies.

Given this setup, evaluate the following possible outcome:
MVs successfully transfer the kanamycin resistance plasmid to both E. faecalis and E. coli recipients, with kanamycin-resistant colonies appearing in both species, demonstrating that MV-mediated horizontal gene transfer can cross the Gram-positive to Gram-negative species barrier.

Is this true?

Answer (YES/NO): NO